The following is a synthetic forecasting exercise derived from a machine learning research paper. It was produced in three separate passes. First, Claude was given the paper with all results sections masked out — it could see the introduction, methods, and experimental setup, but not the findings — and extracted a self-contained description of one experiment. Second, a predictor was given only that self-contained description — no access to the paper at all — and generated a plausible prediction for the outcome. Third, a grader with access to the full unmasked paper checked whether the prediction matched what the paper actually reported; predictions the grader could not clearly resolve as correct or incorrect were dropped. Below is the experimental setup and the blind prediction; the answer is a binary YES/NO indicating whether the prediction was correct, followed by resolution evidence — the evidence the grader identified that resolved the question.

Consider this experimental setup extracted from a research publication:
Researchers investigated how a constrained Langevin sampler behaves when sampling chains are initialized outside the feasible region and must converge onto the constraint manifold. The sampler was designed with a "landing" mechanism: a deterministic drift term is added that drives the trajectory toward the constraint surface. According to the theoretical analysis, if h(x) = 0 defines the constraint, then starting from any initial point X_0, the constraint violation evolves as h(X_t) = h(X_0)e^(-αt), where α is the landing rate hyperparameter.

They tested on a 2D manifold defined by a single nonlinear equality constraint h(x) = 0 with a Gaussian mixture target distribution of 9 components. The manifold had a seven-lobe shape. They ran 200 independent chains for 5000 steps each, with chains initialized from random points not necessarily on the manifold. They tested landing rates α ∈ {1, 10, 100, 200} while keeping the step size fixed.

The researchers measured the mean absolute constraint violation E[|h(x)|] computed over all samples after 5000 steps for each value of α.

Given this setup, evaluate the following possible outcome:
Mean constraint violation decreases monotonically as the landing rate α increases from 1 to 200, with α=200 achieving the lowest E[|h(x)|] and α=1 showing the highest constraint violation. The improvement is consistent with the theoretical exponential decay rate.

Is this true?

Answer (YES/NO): YES